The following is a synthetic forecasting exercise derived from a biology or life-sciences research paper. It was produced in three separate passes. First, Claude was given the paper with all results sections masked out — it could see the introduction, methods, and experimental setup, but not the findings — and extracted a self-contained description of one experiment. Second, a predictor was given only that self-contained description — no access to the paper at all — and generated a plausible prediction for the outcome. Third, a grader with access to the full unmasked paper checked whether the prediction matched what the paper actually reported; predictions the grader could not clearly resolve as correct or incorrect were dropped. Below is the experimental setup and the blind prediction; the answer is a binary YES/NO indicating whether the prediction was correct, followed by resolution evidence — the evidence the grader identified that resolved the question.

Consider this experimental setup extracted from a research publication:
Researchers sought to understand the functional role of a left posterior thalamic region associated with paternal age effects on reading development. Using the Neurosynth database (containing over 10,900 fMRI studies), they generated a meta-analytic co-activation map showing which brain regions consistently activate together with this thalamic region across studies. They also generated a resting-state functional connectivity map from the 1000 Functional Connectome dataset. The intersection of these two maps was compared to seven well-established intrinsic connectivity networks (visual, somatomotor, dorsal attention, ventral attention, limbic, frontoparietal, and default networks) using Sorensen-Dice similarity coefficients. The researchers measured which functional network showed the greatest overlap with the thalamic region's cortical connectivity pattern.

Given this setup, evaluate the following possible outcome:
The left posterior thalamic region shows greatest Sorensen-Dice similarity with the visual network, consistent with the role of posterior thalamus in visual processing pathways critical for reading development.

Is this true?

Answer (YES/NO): NO